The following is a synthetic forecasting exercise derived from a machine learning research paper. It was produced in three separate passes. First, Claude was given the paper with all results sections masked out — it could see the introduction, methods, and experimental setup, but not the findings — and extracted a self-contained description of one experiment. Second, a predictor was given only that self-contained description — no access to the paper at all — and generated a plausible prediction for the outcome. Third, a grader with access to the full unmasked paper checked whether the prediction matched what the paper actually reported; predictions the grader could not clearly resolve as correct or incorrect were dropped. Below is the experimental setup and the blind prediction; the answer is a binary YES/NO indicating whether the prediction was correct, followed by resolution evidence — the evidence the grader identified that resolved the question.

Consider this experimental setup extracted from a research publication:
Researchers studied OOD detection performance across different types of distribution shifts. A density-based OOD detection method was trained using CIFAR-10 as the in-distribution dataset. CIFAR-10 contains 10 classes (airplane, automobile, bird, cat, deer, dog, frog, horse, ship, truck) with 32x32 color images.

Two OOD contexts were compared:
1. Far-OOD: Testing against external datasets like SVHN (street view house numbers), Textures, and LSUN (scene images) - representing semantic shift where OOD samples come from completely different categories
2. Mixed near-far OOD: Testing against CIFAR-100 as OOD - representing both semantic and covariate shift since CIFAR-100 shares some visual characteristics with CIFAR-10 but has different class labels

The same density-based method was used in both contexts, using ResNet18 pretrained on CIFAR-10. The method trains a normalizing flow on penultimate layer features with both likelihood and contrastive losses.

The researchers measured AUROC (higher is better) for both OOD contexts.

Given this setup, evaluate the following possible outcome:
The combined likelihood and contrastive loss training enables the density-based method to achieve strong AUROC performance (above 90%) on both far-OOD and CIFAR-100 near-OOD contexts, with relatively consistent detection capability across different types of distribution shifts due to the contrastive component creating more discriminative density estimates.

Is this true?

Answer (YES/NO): YES